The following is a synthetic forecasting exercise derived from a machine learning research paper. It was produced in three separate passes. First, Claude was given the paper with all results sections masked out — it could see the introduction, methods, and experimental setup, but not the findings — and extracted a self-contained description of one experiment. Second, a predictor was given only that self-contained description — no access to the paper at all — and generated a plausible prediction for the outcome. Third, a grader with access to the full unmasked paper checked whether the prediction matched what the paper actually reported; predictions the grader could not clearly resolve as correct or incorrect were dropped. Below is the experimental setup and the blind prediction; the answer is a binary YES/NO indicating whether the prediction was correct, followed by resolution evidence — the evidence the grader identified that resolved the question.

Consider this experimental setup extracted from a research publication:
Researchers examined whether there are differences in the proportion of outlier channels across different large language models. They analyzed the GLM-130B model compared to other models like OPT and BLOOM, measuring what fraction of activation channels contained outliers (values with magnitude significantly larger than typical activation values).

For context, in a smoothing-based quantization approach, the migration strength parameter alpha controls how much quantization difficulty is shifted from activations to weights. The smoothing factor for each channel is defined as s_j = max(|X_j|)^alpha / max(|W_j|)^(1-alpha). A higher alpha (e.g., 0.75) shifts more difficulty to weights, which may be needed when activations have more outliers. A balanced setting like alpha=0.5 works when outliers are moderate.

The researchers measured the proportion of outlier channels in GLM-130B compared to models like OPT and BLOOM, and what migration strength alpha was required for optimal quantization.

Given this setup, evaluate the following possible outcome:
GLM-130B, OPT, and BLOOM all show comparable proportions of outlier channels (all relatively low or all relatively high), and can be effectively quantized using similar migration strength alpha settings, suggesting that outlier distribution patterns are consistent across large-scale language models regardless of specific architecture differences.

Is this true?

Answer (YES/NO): NO